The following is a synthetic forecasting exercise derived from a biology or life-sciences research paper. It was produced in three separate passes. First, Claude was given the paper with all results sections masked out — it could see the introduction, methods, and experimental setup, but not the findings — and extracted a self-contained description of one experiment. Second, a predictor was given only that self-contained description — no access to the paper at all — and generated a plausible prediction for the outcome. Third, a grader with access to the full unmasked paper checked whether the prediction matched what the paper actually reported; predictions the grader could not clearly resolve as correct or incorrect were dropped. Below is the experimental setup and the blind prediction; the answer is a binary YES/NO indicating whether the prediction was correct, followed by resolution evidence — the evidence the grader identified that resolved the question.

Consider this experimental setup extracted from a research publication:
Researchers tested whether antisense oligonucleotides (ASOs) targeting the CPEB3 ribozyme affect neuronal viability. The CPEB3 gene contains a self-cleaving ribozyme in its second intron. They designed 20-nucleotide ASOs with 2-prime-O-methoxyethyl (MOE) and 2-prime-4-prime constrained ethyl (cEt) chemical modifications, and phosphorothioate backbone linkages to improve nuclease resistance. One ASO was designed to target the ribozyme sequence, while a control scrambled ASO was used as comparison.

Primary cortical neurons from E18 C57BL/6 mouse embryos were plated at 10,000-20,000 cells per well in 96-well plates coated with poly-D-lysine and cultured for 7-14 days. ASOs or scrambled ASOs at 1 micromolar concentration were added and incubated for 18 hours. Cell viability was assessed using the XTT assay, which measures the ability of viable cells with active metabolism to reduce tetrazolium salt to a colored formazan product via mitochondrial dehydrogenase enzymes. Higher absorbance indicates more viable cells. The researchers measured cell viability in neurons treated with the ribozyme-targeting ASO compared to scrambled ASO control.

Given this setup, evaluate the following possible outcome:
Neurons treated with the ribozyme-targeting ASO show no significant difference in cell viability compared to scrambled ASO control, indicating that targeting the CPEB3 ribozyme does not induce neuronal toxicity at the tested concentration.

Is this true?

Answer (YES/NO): YES